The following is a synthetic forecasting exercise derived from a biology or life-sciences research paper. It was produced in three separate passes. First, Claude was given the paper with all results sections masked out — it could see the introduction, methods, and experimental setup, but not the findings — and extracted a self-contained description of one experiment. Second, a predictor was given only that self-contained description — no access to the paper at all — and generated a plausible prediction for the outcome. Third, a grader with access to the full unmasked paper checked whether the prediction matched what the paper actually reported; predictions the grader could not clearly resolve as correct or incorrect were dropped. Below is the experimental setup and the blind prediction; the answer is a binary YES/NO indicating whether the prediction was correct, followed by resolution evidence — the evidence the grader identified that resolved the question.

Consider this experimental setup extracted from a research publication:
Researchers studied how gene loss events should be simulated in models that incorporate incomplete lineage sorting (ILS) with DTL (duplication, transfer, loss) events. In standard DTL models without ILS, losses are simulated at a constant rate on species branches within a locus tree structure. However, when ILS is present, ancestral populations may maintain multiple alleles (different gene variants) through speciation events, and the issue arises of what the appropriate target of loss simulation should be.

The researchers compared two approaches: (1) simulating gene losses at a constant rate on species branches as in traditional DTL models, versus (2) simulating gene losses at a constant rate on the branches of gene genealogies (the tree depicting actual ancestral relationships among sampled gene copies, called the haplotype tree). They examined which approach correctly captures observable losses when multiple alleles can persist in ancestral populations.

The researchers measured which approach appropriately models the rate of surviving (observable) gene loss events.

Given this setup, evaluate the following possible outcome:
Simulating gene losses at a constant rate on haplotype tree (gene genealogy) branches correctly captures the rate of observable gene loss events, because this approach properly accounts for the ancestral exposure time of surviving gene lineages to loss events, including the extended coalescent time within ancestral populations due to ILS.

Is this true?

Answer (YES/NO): YES